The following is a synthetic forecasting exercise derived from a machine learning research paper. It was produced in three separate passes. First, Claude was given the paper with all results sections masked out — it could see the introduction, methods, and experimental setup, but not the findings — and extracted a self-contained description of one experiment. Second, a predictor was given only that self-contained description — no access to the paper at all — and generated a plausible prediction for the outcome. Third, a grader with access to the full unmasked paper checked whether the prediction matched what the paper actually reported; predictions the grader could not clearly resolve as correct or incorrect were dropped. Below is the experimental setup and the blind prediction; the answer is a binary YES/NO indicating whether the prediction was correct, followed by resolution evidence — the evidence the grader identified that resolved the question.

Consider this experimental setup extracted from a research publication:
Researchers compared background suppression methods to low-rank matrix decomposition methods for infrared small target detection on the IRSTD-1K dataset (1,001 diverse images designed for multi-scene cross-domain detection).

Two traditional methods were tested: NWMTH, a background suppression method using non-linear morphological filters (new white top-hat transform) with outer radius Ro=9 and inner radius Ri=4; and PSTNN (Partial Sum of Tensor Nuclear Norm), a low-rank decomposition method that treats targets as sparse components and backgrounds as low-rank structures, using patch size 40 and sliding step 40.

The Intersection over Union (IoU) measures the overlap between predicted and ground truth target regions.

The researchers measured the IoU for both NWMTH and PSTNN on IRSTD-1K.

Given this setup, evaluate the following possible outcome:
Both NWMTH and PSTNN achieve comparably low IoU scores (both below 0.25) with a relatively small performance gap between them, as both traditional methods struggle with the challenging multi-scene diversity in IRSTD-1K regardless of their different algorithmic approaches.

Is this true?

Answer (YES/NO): NO